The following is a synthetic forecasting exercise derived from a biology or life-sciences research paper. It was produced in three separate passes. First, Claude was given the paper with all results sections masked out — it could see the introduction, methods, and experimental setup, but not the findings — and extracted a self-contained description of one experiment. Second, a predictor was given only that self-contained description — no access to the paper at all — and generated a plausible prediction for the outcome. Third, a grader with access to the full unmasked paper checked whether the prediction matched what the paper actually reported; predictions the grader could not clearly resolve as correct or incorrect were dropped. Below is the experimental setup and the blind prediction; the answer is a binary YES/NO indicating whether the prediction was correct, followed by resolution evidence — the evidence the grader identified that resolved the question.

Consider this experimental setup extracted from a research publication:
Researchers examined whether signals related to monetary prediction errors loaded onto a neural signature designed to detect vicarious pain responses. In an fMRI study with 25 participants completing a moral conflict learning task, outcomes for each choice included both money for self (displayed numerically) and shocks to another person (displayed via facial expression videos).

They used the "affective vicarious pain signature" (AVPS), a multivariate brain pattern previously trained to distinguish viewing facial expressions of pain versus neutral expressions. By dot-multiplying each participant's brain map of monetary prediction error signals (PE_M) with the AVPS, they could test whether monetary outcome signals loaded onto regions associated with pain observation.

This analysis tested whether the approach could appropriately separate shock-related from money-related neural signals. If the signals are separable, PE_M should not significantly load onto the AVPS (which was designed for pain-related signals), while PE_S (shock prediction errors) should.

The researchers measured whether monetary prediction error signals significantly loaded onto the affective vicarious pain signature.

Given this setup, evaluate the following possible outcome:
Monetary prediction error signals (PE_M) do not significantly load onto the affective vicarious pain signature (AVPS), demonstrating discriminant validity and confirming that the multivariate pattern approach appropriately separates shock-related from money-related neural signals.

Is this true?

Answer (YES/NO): YES